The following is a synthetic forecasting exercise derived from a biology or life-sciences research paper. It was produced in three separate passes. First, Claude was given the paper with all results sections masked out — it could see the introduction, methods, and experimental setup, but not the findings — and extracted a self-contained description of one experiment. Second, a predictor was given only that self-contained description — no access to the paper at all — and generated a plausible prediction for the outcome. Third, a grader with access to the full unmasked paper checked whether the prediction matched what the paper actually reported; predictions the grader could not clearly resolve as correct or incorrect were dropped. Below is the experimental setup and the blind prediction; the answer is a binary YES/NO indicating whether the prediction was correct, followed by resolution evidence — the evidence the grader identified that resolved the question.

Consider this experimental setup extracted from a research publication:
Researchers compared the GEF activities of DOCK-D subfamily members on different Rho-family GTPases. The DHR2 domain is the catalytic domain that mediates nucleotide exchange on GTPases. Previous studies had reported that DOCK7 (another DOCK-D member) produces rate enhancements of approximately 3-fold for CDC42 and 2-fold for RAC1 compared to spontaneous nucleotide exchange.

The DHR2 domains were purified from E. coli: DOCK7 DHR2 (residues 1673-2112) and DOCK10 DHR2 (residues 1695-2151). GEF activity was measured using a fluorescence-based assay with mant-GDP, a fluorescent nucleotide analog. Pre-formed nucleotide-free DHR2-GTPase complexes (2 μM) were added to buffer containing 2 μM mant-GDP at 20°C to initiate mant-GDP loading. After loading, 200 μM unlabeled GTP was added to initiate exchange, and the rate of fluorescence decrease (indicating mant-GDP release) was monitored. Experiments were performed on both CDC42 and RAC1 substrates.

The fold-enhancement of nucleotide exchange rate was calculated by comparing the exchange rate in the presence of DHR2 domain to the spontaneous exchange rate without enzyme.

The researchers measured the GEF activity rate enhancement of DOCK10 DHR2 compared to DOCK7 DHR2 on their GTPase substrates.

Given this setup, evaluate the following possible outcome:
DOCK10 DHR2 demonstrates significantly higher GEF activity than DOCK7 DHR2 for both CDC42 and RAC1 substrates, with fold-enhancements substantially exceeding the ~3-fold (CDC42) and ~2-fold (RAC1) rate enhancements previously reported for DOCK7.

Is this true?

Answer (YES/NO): YES